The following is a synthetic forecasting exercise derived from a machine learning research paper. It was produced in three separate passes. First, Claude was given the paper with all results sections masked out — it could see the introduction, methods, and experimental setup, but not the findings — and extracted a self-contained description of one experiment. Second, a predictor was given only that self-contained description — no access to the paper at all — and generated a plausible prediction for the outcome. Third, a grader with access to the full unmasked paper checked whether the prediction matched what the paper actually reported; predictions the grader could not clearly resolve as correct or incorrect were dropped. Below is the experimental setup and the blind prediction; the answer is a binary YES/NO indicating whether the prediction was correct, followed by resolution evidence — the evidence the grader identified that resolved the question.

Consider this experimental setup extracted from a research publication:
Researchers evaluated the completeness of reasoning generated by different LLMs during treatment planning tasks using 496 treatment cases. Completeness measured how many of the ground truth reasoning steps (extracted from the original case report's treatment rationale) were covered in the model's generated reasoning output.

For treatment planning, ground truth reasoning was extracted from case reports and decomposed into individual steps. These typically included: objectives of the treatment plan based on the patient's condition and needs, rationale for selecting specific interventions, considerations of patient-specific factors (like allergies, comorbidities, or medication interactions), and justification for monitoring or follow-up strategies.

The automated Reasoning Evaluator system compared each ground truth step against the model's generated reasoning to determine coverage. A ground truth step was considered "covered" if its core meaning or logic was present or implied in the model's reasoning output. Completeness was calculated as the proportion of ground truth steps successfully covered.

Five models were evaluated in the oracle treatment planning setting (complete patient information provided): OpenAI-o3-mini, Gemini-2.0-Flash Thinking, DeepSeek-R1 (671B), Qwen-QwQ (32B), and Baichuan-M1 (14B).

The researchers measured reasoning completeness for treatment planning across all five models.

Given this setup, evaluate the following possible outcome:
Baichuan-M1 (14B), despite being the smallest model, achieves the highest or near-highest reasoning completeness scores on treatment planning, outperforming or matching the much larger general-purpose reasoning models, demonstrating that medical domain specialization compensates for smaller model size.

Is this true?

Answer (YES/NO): NO